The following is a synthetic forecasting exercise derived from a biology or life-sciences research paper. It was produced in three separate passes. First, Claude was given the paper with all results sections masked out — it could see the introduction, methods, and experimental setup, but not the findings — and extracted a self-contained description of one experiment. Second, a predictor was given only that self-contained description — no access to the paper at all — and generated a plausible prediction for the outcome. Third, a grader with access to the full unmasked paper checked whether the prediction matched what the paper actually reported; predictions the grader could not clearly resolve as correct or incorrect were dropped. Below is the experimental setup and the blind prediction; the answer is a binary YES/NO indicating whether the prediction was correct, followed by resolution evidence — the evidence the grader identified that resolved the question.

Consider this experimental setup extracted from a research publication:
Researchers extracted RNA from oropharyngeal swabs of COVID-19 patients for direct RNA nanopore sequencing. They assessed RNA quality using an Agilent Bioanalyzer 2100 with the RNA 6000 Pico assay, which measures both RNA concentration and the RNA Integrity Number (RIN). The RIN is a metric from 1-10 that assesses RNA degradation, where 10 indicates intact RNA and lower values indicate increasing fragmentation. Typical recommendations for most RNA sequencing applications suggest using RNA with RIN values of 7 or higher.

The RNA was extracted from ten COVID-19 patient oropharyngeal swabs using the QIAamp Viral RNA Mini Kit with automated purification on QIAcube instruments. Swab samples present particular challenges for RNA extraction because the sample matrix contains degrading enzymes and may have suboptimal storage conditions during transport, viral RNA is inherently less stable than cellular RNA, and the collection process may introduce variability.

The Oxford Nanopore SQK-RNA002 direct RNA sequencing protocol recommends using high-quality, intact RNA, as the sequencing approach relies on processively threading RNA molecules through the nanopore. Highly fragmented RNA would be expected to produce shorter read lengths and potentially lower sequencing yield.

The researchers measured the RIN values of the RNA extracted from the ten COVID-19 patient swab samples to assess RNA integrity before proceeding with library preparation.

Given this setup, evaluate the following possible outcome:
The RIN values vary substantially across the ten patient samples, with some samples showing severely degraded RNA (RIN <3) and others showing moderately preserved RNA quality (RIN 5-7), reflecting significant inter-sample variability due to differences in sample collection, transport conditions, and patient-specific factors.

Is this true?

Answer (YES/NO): NO